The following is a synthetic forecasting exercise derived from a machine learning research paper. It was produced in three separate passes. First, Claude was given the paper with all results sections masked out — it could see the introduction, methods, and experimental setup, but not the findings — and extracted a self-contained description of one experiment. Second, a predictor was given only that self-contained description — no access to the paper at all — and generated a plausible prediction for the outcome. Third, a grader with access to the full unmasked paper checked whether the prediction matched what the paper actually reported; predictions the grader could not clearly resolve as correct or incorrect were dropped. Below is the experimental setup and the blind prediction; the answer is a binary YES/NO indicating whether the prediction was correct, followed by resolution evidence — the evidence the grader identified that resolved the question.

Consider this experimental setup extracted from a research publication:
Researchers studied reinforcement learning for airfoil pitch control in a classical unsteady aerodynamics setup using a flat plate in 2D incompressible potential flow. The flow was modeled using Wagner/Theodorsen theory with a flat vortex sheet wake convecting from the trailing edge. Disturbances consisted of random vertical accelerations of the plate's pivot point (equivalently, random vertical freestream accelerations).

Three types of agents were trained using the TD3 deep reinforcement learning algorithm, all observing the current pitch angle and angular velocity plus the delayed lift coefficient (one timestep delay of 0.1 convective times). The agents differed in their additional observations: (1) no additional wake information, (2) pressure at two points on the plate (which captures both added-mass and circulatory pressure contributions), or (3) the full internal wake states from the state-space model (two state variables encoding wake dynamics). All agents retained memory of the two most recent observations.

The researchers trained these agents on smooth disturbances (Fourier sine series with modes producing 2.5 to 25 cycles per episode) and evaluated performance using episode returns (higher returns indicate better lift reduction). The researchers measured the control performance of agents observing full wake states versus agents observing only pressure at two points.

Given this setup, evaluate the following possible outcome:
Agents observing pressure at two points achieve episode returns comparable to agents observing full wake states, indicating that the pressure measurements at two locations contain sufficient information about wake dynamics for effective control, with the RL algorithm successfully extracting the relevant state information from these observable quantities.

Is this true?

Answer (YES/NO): YES